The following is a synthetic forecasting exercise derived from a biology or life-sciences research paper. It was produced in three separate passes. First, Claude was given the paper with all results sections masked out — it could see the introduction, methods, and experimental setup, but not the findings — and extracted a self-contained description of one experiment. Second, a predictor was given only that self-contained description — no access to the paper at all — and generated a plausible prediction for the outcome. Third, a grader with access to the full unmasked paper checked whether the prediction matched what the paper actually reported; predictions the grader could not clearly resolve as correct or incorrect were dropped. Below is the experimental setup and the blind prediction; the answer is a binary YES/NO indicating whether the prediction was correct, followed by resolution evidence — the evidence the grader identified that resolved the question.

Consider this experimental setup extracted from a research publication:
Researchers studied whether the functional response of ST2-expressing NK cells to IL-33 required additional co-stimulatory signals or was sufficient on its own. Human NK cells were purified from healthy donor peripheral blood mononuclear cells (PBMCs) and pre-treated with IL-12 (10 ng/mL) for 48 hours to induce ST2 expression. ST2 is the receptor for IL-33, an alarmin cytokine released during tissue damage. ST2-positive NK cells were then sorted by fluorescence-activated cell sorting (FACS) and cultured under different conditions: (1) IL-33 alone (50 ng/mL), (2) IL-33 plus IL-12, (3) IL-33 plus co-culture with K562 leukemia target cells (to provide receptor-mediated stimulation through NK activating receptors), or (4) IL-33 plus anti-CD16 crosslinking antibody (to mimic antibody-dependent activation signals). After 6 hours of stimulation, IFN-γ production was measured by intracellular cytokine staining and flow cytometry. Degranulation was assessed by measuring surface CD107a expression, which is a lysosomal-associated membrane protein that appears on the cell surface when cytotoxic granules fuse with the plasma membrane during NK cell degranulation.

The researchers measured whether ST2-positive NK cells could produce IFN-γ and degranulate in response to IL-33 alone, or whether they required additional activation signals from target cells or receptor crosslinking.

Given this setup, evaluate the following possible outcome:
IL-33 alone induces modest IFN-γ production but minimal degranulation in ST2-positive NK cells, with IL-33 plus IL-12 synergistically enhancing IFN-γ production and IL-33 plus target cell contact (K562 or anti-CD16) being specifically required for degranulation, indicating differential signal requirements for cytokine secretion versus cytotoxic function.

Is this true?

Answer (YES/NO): NO